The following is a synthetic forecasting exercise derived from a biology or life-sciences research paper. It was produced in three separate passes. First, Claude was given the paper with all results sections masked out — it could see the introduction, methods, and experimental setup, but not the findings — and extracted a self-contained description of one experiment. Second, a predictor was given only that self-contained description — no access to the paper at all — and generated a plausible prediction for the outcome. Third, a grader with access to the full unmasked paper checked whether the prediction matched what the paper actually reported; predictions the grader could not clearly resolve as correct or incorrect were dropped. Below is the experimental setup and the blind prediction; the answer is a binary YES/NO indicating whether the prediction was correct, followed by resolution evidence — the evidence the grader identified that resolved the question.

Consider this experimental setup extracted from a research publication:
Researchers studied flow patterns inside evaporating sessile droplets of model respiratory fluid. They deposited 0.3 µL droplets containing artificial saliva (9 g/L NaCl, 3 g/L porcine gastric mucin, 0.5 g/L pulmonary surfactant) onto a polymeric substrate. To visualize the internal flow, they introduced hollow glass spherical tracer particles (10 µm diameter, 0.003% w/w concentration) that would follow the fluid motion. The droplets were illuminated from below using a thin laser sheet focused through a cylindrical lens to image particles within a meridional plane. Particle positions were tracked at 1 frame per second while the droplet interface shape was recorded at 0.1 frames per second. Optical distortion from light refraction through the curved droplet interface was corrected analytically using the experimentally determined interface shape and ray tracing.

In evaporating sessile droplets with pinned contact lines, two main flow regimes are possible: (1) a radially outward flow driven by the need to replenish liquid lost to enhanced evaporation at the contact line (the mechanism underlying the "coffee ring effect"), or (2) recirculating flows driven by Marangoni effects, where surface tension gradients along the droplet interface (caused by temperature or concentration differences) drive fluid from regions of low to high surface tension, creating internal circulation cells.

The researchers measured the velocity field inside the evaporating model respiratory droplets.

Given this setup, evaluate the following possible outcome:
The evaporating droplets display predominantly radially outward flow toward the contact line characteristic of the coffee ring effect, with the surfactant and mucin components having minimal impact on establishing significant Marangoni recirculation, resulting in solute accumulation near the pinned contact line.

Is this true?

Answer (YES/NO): NO